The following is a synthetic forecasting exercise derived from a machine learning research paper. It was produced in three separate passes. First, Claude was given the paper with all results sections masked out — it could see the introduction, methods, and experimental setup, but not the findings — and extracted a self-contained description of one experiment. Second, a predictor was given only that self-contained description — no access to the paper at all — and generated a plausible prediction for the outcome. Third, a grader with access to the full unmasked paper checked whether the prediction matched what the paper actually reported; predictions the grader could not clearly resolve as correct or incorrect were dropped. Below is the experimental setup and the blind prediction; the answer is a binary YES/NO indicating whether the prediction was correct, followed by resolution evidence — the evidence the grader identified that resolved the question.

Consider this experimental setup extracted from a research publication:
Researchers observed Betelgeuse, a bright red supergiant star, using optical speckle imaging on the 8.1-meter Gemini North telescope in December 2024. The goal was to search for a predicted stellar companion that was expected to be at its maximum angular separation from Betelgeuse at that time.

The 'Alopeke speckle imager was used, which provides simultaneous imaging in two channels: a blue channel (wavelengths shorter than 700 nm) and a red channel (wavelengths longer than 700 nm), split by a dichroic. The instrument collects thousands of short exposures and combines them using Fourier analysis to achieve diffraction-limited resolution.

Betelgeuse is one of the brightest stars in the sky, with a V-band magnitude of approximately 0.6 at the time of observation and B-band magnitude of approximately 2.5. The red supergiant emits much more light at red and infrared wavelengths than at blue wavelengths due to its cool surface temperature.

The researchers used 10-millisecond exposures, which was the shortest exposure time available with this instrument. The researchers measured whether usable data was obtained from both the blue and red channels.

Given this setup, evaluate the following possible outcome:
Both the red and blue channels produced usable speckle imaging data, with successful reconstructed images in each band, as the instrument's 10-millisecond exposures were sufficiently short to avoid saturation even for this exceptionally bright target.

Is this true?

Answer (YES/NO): NO